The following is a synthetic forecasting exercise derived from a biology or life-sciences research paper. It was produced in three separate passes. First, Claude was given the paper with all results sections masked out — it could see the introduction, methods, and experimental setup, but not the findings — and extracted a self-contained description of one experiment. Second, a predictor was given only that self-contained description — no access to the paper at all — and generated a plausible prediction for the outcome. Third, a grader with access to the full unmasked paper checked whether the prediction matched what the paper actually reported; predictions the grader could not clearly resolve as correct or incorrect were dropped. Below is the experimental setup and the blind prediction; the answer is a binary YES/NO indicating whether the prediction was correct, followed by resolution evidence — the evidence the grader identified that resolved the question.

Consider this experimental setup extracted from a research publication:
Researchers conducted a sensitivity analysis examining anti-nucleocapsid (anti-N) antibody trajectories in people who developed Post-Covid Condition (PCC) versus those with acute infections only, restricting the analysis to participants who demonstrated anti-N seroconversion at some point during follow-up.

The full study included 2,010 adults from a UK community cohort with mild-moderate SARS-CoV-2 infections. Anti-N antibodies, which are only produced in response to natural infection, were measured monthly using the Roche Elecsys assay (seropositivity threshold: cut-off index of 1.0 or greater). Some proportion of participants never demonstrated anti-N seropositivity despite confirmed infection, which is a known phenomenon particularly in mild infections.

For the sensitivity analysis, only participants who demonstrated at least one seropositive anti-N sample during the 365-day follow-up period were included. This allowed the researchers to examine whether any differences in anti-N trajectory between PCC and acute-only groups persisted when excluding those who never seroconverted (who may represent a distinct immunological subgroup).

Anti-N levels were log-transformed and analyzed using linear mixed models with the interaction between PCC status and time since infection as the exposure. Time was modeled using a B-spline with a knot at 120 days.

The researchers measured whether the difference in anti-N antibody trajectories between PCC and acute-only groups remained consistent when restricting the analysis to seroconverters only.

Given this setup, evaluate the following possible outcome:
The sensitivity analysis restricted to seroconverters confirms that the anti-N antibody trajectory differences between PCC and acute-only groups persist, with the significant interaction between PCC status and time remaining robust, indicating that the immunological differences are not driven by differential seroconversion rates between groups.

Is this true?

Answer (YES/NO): NO